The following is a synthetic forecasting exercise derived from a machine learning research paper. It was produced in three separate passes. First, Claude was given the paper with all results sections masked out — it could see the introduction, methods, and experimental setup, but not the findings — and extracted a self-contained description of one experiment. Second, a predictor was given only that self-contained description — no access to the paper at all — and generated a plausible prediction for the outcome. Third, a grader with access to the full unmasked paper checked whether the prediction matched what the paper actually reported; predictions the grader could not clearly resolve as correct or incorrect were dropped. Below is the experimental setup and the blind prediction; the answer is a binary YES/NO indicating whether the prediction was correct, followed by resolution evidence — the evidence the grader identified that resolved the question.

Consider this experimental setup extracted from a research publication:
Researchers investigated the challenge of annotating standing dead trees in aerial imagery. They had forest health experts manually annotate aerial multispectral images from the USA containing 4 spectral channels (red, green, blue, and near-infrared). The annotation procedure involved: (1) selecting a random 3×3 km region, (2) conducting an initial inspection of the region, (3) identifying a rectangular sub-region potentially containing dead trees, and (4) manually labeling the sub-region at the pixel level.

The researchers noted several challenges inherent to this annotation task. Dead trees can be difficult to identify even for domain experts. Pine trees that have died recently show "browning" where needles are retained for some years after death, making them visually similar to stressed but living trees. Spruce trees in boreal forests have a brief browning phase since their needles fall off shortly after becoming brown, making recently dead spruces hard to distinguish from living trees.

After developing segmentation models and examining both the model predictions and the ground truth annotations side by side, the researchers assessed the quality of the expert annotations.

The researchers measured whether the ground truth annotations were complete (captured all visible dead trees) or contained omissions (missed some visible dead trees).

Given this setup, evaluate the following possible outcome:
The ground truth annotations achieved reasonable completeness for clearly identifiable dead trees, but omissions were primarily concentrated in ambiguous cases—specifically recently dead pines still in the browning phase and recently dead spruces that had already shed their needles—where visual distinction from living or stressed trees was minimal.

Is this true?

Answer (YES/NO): NO